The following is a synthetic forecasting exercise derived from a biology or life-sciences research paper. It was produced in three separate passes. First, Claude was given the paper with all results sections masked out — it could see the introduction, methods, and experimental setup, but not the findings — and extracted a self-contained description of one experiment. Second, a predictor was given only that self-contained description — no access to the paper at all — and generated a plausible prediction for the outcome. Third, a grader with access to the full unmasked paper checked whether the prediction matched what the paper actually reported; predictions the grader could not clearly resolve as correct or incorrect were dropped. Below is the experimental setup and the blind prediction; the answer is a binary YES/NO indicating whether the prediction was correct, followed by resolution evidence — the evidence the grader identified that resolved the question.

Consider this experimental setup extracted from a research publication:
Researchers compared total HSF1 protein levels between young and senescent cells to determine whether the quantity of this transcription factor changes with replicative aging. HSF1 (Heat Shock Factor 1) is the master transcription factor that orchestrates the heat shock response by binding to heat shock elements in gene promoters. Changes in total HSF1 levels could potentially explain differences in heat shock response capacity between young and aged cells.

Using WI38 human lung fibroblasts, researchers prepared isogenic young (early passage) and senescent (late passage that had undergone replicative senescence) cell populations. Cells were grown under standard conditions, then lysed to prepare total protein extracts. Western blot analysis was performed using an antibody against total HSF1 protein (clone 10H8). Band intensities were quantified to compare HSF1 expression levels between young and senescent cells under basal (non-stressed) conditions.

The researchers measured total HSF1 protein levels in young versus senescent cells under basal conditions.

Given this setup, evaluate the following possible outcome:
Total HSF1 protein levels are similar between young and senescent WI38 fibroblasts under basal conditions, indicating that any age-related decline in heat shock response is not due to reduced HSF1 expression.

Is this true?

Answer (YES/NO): YES